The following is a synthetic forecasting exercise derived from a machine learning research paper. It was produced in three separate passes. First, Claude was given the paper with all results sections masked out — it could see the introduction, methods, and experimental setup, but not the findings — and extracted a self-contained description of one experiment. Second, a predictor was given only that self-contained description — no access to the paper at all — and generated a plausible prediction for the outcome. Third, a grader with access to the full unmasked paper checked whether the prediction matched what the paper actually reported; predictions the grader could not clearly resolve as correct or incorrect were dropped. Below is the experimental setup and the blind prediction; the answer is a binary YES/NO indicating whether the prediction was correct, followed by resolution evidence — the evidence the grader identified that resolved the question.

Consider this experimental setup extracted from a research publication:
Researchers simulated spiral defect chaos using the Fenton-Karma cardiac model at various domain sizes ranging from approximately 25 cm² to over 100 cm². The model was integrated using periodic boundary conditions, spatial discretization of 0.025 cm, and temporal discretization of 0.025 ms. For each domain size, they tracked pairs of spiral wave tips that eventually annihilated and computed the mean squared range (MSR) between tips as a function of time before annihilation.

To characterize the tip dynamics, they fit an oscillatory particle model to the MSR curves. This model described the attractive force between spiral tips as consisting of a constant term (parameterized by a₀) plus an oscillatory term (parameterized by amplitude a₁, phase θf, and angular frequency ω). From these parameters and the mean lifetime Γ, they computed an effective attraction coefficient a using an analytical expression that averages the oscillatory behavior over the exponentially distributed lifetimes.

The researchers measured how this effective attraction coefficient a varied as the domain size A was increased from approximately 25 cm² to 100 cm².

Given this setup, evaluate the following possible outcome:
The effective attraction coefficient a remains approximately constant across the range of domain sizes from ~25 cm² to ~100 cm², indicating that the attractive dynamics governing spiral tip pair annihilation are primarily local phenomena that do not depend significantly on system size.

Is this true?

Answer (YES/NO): YES